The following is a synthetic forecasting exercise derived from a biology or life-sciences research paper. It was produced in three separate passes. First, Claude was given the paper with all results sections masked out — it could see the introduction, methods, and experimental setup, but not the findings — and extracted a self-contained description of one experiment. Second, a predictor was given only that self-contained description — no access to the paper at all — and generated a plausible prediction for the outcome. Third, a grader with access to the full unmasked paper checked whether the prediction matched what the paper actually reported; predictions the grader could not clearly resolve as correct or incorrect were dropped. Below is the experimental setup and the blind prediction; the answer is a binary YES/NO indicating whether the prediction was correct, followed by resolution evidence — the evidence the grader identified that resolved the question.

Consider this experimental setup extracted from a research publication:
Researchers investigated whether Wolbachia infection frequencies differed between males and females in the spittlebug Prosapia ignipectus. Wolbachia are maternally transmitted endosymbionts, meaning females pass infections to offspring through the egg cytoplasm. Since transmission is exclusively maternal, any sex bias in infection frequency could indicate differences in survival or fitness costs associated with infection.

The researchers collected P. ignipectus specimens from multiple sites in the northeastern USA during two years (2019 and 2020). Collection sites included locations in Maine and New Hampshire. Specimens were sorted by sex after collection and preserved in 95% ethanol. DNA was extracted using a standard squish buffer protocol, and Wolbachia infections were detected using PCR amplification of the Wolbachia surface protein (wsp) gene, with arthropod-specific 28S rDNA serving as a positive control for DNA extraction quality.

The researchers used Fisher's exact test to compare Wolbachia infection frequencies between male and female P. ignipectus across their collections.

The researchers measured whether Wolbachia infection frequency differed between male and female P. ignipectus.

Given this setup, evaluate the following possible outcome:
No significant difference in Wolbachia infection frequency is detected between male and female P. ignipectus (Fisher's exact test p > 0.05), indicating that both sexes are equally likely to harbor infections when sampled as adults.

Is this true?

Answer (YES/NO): NO